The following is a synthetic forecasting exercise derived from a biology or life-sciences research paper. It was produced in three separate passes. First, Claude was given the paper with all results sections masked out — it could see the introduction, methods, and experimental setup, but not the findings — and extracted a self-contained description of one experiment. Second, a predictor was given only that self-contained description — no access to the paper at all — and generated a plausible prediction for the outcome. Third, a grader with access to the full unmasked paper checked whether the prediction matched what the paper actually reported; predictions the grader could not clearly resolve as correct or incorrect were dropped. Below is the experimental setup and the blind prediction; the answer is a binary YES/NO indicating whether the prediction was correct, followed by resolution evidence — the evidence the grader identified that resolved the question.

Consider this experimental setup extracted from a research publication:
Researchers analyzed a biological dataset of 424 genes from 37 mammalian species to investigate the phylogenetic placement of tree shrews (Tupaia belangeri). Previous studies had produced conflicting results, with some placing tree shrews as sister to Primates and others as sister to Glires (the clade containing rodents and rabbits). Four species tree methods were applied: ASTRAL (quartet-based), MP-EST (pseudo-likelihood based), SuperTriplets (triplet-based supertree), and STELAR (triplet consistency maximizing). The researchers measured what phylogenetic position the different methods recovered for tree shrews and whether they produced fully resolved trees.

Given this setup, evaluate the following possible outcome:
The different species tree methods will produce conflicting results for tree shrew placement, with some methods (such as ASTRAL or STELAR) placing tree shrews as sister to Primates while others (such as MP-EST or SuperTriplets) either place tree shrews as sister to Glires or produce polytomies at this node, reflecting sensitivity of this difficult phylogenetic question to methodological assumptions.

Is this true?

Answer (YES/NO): NO